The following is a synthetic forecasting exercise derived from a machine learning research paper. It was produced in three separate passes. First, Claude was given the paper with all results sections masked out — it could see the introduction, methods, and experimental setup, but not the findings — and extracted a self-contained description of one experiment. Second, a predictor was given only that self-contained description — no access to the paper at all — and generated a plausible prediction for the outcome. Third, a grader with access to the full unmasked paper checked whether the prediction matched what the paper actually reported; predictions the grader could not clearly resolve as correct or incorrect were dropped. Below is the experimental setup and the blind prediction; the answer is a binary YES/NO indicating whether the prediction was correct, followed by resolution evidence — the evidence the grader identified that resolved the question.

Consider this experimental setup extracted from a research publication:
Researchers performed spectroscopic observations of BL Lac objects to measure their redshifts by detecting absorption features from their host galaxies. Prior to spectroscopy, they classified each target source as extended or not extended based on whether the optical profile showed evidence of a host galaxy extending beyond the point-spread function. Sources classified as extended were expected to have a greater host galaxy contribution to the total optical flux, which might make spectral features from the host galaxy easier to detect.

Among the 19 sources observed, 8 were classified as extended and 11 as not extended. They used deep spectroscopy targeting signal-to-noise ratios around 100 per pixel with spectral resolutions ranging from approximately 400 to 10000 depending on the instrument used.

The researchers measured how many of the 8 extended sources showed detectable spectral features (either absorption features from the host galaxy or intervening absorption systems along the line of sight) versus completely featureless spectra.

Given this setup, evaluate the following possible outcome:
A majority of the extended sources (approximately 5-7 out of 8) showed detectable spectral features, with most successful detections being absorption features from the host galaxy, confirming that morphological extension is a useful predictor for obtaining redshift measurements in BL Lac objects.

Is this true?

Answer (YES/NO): YES